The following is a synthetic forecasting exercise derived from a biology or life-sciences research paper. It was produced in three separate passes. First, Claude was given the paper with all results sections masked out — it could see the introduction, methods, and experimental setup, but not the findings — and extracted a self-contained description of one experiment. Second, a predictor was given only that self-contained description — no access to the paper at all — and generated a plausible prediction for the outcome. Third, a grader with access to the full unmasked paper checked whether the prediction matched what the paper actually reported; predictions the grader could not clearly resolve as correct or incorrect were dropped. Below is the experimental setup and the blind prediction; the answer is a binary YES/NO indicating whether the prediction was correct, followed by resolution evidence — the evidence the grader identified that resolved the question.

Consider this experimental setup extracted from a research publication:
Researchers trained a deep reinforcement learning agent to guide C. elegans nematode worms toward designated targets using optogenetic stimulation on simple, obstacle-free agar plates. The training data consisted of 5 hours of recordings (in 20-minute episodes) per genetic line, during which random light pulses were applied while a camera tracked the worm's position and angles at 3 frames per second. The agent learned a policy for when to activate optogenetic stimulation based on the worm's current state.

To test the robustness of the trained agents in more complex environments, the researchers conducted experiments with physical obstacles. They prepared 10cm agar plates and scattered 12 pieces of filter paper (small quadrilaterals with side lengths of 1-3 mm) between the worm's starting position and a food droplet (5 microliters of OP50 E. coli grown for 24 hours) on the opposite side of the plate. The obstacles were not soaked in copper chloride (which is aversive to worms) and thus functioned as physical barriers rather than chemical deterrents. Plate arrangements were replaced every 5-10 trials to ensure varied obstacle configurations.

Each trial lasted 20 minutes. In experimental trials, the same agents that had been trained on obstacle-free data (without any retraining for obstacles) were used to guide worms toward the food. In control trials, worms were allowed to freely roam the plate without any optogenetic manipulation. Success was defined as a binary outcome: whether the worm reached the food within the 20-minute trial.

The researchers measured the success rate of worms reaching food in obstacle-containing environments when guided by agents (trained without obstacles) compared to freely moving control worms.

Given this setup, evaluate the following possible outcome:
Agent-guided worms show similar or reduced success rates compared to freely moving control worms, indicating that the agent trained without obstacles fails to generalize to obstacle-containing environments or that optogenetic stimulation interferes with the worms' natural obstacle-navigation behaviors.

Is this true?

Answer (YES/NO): NO